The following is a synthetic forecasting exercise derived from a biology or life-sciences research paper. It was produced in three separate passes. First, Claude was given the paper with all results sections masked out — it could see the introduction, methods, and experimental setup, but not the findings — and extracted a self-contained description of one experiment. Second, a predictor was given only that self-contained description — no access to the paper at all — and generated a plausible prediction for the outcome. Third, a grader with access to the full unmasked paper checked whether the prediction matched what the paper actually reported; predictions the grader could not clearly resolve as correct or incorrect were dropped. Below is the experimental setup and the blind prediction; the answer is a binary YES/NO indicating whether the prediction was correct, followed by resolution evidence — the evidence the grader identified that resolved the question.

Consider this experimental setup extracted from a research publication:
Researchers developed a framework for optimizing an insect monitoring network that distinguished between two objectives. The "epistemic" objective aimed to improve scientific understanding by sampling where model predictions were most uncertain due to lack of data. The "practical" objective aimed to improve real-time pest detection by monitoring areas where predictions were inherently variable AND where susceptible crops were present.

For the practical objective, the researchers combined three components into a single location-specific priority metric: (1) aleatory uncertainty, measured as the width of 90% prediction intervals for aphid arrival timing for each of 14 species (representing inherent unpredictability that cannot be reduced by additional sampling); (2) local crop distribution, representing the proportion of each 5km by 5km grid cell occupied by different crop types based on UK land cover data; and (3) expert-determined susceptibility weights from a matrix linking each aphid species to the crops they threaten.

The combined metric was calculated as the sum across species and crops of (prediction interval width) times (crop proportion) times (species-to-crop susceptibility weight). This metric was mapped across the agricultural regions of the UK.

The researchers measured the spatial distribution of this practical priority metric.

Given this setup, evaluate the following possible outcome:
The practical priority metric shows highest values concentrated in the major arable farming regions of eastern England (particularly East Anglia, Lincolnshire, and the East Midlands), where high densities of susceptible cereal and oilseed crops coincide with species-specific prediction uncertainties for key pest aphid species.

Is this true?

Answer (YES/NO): NO